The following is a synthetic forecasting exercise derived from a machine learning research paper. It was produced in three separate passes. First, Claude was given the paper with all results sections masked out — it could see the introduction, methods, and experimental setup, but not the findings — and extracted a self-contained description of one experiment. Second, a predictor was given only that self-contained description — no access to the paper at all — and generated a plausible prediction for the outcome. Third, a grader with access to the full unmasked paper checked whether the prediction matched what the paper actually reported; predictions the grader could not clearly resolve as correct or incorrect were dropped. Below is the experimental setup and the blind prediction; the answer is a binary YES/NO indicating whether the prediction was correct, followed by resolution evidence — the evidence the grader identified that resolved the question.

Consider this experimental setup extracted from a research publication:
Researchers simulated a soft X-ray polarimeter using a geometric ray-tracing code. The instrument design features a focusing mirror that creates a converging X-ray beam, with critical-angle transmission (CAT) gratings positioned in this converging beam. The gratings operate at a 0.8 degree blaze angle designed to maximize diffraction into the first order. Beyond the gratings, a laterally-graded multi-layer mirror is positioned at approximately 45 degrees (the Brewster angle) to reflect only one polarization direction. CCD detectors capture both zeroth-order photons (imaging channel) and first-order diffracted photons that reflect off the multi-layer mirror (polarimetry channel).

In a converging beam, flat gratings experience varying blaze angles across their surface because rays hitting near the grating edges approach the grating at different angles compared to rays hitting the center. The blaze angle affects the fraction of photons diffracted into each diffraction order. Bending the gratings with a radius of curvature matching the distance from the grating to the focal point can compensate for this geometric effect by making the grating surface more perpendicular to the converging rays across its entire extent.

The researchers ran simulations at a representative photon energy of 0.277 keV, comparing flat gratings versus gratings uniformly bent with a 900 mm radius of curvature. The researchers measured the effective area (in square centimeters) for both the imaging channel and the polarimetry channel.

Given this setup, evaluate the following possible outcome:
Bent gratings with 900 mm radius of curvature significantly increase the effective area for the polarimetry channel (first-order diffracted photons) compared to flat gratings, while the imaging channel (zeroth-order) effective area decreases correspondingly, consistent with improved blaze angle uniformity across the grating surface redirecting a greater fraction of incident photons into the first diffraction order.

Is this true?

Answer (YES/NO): YES